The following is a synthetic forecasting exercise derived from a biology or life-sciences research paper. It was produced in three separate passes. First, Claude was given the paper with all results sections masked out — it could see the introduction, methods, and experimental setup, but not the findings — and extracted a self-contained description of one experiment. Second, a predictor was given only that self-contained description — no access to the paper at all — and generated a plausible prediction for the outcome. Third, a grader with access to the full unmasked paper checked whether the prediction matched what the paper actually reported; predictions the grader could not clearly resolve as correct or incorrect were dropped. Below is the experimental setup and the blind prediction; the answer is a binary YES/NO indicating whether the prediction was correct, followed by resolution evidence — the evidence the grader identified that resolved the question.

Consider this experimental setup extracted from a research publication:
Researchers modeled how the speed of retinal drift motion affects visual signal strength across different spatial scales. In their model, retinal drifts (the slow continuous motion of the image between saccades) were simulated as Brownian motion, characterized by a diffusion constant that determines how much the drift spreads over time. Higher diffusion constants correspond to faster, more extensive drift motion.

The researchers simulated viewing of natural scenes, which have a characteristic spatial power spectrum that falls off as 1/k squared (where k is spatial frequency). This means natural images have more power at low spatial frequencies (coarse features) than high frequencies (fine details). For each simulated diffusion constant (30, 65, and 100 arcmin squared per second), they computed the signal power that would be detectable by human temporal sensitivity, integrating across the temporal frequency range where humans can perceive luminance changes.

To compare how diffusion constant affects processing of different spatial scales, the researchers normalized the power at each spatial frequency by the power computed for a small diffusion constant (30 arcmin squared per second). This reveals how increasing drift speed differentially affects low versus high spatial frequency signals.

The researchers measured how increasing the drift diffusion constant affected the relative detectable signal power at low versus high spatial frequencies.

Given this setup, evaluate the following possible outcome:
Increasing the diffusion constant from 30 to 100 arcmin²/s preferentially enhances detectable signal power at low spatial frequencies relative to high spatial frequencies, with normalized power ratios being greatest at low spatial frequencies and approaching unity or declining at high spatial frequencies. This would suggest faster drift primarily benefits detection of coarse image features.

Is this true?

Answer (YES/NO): YES